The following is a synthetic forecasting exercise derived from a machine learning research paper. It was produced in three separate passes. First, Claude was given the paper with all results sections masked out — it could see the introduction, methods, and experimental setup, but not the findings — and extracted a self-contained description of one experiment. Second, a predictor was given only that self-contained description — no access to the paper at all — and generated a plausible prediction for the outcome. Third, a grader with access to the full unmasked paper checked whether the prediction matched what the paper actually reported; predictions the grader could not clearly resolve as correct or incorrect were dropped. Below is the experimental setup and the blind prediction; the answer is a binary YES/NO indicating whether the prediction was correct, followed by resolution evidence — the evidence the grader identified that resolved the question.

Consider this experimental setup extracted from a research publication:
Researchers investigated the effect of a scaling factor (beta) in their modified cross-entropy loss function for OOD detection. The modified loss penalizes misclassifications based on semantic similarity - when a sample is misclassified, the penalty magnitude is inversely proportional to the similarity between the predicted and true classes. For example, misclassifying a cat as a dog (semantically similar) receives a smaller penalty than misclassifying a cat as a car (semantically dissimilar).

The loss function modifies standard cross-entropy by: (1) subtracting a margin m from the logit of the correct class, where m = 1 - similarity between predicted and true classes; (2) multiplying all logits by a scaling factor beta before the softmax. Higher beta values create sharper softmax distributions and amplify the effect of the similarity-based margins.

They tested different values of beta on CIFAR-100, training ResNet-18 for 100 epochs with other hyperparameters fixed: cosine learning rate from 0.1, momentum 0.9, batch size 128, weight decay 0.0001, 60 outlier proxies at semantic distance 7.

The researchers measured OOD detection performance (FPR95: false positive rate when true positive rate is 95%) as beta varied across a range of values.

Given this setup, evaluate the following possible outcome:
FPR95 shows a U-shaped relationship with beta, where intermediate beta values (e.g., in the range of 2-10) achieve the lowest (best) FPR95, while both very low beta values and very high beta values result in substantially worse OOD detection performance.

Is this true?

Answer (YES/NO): YES